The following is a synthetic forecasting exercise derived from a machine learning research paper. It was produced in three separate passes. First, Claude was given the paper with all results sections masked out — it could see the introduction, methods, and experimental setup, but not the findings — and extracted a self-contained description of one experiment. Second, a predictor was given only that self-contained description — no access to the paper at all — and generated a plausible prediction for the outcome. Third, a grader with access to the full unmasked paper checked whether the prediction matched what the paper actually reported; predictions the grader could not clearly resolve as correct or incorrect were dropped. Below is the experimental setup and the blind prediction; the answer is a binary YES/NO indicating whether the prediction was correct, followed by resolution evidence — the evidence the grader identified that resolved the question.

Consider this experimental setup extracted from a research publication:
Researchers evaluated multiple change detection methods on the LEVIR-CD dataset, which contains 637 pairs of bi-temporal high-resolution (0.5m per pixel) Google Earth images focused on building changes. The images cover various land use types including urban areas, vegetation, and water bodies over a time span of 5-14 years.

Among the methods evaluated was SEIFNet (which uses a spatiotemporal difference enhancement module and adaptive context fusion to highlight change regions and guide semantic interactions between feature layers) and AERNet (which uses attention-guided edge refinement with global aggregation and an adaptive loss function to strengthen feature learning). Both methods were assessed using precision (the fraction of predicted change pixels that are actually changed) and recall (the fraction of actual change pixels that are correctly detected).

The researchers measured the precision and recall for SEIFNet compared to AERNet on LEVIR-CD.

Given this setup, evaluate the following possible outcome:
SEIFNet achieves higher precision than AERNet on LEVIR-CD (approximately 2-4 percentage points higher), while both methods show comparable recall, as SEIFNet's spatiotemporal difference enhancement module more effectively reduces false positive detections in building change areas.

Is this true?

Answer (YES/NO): NO